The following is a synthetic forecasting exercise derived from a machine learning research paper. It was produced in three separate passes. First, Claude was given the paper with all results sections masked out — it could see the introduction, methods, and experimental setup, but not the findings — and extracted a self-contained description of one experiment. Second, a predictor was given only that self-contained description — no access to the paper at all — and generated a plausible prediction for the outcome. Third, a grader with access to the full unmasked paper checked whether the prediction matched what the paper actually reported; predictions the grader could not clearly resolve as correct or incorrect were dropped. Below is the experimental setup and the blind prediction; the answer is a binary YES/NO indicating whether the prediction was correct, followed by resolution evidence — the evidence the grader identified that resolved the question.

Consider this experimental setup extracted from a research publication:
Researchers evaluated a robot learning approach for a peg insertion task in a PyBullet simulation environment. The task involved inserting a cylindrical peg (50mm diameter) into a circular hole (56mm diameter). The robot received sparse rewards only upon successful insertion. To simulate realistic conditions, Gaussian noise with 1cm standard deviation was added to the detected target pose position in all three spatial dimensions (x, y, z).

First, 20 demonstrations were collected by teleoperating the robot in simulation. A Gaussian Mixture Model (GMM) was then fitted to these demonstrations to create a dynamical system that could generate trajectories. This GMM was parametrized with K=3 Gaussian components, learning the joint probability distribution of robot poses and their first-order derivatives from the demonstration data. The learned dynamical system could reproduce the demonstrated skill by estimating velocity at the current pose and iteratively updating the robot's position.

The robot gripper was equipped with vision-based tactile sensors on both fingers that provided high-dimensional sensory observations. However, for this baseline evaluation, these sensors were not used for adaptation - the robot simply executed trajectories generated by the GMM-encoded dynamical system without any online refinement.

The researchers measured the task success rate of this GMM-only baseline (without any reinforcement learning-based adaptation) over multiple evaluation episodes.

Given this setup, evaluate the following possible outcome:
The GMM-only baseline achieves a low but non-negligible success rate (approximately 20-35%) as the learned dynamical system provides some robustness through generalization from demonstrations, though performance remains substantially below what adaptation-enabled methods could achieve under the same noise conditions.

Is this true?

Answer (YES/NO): NO